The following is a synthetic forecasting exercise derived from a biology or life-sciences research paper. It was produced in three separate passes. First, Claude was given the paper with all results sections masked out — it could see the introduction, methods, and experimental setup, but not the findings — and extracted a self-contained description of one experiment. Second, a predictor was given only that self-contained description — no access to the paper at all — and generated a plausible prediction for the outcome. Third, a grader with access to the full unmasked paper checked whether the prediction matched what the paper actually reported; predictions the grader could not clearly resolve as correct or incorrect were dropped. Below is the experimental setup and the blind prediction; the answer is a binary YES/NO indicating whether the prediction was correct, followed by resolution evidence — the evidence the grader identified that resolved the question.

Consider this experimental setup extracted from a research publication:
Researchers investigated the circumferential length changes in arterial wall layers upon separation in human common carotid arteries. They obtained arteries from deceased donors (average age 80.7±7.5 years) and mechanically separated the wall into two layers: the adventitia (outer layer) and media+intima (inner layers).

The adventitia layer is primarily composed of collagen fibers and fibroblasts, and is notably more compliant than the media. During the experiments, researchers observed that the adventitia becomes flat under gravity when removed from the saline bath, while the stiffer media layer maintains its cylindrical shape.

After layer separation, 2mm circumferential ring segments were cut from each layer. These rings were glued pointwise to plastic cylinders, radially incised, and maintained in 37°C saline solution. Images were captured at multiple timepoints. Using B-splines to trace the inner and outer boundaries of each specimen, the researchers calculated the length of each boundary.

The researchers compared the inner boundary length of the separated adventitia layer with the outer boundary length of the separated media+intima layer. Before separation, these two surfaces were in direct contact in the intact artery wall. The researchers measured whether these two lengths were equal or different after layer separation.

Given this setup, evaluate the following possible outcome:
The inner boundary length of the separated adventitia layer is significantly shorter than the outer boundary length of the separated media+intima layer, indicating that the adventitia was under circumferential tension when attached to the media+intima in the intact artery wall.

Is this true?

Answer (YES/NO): YES